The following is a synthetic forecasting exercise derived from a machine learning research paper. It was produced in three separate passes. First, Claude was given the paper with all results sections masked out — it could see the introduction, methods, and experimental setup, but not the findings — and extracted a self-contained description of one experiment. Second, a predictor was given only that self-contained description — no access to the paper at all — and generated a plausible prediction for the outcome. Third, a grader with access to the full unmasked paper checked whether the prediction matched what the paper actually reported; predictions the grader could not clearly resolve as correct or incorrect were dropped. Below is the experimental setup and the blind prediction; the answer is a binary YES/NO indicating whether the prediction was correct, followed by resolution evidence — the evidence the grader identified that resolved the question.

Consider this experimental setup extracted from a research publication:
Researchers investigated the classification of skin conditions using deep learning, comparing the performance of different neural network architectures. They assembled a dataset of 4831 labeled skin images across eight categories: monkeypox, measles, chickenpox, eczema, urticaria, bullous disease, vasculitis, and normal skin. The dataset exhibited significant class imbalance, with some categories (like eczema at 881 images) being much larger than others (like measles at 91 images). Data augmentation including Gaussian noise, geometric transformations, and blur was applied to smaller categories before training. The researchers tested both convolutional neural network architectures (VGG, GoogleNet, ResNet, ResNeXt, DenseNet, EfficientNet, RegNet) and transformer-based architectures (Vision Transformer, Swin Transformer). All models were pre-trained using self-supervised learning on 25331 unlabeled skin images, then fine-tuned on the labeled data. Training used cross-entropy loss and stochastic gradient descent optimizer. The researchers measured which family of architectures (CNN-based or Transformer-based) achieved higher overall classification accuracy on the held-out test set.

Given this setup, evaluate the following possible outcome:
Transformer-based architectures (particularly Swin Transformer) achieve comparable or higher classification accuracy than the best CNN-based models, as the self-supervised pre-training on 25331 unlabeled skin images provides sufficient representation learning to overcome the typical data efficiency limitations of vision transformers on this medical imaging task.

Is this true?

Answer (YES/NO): NO